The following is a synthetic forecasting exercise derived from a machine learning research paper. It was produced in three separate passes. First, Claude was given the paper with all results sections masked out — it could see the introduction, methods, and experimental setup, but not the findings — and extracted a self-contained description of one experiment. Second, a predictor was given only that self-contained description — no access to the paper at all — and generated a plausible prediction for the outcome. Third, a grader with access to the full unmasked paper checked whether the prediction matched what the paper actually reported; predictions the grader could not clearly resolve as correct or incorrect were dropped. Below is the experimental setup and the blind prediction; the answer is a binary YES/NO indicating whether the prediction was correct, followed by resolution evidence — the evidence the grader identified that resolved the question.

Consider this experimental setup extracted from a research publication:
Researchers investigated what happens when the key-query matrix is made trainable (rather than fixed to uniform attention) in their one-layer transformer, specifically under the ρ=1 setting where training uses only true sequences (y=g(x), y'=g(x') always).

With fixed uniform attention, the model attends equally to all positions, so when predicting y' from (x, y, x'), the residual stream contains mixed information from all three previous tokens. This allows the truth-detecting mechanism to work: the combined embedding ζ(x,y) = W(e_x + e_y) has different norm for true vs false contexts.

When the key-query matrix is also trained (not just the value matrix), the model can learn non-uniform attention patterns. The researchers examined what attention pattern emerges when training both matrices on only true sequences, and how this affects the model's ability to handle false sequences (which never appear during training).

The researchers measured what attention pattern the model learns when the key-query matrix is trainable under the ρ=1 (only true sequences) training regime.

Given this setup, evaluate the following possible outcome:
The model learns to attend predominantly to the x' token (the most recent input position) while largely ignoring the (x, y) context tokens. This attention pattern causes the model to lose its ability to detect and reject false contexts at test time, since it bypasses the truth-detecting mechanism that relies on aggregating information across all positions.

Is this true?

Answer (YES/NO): YES